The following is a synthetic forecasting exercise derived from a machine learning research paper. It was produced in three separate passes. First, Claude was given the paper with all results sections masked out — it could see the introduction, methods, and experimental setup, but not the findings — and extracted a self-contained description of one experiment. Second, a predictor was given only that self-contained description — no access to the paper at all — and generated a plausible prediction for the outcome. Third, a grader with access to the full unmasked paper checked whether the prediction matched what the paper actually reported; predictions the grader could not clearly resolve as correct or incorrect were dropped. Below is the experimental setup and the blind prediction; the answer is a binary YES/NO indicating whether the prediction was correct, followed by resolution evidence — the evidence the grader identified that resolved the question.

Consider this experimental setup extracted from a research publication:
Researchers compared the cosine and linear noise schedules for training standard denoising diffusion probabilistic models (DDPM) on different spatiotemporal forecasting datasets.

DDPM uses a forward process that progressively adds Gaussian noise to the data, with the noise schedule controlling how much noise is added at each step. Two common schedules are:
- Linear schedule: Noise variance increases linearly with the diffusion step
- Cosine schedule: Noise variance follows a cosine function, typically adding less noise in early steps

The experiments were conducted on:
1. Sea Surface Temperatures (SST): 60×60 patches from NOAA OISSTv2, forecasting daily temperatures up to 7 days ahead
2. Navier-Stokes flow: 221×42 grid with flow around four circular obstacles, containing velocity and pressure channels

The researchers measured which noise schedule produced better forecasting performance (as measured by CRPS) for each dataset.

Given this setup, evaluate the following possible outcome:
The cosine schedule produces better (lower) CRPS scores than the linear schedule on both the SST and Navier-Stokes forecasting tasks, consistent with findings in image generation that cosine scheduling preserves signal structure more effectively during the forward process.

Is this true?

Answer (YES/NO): NO